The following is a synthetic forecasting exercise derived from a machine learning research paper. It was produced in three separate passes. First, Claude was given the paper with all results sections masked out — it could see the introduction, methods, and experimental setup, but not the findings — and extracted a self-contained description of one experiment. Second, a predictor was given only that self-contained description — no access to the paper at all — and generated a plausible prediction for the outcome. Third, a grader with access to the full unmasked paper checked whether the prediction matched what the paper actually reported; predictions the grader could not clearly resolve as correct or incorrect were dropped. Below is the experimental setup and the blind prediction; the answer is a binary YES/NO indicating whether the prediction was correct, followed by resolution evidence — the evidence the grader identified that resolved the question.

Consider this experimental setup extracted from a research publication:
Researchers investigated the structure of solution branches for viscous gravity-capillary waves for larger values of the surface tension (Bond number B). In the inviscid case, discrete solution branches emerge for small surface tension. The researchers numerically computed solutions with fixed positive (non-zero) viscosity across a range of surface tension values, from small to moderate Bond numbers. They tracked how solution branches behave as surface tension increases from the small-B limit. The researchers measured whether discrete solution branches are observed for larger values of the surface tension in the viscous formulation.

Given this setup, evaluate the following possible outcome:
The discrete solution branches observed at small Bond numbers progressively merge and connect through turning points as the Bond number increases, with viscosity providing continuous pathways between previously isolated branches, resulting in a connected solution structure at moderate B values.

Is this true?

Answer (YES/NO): NO